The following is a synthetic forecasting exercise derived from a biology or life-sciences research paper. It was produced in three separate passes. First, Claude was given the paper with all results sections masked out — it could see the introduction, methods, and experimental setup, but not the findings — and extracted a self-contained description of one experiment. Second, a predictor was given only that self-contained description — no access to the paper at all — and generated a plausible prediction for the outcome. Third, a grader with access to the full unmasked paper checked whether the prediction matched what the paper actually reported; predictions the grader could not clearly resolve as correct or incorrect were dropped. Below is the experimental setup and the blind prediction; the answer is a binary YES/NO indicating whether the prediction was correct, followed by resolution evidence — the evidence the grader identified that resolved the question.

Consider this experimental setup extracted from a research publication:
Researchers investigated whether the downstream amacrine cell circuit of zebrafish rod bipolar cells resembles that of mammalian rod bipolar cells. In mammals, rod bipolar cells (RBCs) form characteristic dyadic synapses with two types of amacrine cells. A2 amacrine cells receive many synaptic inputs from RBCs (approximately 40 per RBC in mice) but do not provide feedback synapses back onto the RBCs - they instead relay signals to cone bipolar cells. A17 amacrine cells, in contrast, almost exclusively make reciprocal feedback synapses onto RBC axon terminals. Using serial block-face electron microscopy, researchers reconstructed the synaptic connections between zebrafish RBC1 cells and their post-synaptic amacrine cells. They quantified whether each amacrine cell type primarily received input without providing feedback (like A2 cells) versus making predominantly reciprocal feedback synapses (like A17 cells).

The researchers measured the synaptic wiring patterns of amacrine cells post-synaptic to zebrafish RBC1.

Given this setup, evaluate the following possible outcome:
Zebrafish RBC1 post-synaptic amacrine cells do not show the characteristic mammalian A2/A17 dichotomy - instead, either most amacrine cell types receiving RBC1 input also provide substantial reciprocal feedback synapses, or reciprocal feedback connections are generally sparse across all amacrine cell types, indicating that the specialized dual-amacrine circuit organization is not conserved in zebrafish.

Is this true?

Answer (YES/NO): NO